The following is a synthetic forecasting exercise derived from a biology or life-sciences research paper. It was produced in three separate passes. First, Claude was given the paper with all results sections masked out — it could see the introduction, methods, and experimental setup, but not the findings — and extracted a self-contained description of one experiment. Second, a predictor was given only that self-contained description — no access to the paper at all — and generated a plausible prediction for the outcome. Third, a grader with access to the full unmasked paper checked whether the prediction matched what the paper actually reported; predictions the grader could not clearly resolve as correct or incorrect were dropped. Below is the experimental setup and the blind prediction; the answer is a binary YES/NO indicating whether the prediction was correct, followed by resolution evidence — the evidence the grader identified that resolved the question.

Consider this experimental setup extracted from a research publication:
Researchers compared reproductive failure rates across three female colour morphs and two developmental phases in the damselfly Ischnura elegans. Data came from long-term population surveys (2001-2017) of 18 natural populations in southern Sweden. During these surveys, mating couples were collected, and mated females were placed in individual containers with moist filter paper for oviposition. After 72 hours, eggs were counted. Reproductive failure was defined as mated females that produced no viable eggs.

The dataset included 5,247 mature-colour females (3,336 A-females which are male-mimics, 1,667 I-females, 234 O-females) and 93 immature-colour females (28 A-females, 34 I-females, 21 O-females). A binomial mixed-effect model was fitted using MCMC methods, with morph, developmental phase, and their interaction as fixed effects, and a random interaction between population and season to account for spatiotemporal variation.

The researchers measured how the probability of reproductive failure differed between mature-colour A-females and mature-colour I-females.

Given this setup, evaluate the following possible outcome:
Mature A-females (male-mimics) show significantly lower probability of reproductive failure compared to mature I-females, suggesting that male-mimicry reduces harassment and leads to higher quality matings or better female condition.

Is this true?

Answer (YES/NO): NO